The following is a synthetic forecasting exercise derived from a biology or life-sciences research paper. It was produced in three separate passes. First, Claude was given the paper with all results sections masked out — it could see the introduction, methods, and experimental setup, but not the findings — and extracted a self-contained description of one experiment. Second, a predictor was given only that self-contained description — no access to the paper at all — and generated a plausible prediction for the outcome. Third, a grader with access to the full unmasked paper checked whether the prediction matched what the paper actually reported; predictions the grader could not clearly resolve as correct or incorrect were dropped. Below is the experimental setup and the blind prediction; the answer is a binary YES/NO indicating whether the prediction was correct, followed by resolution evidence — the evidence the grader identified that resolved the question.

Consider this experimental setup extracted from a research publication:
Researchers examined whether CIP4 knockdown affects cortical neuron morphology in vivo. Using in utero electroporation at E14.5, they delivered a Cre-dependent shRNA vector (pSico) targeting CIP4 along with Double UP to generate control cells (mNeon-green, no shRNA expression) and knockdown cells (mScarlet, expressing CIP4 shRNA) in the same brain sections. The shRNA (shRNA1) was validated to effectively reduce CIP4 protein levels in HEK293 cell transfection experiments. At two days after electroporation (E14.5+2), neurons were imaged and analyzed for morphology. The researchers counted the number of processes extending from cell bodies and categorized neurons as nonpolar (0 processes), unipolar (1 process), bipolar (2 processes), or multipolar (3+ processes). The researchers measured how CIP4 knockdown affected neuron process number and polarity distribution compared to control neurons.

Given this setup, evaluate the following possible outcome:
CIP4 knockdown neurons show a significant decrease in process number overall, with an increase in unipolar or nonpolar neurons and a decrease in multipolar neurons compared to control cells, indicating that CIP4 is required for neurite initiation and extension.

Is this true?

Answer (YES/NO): NO